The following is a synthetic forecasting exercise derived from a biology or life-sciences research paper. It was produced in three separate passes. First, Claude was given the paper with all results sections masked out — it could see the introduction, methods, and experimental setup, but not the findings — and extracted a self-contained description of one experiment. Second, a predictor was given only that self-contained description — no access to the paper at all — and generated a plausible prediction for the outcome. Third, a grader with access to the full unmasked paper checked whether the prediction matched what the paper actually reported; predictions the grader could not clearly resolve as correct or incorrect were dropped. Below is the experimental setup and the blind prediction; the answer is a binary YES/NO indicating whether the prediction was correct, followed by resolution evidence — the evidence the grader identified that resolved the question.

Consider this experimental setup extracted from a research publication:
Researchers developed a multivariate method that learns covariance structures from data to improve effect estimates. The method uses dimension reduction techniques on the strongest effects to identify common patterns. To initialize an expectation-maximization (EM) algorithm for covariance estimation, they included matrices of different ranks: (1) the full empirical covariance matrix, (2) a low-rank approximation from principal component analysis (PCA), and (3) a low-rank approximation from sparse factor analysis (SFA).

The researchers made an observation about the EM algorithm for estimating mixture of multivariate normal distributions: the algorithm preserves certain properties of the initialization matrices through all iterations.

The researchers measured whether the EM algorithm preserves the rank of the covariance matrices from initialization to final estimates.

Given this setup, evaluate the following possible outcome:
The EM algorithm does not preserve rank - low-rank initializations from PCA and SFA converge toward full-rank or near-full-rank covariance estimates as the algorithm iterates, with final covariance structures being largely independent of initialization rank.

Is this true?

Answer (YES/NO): NO